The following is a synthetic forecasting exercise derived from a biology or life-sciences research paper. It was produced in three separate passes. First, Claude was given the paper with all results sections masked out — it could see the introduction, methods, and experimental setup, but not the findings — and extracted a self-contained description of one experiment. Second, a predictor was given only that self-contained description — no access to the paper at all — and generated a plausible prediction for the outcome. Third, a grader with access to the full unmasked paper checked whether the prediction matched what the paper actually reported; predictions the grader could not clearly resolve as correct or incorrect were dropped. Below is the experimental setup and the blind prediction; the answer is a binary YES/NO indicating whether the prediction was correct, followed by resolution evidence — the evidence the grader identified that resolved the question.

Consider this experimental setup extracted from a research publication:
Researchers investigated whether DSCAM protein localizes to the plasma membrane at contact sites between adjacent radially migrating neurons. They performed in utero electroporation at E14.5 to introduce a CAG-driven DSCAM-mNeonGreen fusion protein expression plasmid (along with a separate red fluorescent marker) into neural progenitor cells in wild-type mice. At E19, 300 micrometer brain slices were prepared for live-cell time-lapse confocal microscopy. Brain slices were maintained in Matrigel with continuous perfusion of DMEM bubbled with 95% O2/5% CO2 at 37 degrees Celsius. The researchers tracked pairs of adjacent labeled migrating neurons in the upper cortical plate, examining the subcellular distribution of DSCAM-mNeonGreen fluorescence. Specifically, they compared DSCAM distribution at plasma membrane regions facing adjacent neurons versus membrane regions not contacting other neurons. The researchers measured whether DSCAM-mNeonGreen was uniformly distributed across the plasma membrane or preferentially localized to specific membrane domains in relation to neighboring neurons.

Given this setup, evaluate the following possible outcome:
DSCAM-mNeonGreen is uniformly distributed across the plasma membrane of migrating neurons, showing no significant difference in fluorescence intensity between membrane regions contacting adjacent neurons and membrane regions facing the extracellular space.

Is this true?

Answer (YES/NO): NO